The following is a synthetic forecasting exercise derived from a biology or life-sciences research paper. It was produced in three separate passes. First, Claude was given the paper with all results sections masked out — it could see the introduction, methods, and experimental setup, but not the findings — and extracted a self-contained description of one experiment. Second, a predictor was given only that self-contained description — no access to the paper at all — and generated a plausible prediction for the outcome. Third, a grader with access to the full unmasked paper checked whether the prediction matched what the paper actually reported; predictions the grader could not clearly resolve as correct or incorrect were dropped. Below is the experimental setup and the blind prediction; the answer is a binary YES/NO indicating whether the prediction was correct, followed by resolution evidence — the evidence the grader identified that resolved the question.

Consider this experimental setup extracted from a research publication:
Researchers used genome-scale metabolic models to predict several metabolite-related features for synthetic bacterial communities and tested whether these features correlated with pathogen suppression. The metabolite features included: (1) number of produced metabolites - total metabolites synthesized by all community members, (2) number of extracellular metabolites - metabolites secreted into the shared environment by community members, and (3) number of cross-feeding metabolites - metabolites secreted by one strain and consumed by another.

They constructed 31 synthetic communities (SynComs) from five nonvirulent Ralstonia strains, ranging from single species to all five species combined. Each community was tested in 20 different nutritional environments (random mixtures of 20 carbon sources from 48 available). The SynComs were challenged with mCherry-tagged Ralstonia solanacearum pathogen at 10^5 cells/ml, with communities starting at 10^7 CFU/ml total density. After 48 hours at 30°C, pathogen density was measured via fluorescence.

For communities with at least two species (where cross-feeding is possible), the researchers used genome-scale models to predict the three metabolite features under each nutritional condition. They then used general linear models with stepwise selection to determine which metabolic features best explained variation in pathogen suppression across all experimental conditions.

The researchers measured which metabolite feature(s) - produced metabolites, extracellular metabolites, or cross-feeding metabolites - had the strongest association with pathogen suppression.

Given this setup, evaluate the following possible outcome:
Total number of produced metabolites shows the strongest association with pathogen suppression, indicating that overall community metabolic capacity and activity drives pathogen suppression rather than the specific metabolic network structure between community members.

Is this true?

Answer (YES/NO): NO